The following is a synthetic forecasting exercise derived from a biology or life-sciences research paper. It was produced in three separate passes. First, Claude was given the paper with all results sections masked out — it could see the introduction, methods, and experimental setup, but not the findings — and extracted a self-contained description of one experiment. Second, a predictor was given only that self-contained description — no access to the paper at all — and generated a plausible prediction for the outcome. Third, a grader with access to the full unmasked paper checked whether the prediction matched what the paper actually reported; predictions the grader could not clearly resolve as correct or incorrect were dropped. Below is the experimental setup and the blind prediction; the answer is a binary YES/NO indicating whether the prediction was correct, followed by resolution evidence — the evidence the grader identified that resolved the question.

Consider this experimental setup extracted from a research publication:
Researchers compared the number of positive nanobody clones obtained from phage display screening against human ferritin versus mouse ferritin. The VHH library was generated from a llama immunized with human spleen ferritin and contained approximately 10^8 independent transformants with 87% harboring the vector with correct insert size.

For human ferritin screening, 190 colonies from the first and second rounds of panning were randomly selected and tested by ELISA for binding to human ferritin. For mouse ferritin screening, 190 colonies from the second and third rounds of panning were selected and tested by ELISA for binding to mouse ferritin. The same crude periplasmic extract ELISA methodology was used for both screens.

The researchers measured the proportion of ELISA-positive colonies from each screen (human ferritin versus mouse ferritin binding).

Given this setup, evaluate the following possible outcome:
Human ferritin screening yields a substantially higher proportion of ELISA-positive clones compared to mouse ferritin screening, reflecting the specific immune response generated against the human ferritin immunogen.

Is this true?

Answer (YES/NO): YES